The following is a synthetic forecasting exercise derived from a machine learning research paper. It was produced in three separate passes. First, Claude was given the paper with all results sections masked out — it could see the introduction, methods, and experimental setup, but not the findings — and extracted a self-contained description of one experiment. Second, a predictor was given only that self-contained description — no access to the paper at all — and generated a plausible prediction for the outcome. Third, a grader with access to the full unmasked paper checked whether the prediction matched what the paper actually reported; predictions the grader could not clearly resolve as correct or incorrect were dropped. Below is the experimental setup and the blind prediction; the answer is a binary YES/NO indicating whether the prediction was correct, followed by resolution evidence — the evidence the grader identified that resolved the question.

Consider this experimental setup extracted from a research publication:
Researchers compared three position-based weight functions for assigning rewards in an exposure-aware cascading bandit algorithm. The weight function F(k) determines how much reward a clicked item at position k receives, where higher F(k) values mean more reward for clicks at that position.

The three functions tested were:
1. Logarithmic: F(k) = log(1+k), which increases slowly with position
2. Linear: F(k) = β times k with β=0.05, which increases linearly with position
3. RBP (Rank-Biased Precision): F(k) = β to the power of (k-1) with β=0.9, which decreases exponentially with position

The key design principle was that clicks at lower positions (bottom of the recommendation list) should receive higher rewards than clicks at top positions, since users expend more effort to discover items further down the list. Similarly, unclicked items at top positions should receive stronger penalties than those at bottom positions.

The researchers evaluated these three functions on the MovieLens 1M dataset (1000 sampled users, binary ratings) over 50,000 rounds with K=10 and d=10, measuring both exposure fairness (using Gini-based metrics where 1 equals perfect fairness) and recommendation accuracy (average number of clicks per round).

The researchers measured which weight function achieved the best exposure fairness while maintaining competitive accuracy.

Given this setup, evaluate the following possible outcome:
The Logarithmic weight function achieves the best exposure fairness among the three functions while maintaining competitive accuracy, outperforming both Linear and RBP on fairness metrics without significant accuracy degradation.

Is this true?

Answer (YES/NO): NO